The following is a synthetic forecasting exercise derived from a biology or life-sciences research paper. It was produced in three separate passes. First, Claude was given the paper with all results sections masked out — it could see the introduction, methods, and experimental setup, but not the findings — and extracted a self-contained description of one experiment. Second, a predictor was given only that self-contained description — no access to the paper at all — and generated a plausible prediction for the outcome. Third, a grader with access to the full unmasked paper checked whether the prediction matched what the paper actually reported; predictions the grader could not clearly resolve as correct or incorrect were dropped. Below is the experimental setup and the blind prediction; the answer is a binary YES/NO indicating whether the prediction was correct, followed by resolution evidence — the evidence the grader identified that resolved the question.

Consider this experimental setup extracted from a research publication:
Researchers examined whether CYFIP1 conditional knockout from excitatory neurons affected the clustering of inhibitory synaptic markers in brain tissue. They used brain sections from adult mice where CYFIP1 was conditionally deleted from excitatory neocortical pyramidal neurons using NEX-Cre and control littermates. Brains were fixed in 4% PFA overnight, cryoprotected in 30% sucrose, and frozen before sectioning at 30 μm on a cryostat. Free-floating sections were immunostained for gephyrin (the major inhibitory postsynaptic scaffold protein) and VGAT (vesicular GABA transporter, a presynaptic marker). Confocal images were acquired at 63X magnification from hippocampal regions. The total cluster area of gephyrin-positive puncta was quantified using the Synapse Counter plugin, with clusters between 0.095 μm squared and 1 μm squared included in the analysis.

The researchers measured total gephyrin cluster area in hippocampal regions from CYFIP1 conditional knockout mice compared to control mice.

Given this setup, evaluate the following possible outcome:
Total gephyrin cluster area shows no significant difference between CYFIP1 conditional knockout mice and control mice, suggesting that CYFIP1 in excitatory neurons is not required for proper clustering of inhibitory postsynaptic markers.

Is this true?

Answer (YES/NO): NO